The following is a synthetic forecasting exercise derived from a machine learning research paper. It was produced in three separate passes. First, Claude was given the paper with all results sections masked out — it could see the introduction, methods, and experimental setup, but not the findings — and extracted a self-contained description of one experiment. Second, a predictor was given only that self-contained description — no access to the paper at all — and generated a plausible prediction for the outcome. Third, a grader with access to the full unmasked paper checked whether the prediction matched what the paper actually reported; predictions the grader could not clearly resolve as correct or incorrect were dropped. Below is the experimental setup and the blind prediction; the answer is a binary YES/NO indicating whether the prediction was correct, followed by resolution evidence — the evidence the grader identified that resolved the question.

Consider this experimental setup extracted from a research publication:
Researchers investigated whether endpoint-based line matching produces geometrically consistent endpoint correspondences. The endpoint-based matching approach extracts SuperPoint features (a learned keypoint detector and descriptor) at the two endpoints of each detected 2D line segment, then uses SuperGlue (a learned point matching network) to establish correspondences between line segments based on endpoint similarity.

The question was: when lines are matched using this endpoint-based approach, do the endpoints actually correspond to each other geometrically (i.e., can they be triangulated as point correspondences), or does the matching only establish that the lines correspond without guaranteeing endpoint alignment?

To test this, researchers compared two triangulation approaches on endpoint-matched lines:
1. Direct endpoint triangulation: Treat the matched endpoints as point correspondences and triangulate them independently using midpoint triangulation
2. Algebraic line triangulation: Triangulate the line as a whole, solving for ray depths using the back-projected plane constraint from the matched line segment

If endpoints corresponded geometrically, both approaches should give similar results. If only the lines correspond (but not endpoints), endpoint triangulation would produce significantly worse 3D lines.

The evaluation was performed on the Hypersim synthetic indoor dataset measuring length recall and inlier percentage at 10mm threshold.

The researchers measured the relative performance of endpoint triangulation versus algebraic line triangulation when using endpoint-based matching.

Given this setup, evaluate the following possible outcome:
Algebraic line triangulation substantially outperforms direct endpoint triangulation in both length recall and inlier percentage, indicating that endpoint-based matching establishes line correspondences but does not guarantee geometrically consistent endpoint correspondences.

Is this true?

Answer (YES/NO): YES